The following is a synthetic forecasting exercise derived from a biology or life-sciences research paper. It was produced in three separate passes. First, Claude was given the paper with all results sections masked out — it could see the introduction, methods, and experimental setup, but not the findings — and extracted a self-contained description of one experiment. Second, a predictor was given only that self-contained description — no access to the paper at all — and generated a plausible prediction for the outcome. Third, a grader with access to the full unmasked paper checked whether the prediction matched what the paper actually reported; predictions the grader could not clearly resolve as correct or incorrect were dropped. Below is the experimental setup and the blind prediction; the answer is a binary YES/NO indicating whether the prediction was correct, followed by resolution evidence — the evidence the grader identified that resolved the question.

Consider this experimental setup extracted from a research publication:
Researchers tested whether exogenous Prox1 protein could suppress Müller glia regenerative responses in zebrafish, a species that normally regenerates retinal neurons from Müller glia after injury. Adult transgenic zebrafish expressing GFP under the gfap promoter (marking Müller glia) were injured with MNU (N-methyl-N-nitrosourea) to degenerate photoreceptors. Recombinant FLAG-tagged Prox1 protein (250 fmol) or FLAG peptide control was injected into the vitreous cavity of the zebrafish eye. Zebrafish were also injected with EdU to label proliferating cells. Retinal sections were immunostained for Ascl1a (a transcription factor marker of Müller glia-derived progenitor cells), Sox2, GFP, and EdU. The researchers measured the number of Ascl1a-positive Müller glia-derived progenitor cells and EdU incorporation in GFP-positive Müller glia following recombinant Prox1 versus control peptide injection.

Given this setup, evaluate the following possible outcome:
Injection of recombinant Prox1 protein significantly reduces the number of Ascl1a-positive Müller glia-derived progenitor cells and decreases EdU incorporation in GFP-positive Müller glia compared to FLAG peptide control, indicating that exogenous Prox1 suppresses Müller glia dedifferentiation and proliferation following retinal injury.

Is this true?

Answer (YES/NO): YES